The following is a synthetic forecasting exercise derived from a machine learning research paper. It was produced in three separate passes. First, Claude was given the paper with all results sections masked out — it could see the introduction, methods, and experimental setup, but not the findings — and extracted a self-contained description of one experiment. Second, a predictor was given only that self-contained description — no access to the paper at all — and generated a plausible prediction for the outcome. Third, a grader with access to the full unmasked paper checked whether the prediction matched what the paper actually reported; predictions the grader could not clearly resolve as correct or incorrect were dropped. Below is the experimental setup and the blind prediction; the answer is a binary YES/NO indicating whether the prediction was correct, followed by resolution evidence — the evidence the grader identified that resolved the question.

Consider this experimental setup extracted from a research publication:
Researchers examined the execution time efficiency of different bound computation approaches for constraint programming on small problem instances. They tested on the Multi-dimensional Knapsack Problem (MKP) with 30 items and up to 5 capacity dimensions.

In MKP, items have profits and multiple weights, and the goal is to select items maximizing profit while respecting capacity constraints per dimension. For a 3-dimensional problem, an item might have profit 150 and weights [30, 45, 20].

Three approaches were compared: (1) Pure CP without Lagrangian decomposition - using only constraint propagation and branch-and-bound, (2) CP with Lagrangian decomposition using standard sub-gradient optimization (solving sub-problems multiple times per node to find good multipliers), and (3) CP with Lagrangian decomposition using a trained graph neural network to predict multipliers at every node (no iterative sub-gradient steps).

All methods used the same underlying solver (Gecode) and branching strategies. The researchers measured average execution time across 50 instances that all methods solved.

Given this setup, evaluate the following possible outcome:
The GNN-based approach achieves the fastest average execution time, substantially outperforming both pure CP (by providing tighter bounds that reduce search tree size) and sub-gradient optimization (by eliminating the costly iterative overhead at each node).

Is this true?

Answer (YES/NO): NO